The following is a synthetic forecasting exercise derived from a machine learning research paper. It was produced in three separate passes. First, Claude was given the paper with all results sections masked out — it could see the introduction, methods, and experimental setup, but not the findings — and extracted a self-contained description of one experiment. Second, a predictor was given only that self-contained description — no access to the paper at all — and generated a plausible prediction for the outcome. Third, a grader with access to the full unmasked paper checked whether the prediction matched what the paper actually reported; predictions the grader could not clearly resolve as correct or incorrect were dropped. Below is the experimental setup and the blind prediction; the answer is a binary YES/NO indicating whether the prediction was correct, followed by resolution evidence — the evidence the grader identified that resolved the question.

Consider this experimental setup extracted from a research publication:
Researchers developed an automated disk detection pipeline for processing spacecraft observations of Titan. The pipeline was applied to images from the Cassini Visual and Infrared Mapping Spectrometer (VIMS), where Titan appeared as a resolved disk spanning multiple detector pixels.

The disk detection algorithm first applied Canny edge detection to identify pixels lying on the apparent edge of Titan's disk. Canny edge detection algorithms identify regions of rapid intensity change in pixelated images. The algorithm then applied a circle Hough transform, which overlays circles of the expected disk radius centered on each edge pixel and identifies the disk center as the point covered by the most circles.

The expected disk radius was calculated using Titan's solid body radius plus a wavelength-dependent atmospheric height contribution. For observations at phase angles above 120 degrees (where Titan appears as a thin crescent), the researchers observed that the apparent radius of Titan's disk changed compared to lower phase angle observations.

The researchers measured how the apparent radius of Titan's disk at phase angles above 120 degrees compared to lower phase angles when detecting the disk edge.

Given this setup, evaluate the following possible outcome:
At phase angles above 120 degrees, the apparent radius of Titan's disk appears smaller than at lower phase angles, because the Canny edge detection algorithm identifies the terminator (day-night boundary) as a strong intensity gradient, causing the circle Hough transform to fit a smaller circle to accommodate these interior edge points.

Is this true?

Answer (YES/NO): NO